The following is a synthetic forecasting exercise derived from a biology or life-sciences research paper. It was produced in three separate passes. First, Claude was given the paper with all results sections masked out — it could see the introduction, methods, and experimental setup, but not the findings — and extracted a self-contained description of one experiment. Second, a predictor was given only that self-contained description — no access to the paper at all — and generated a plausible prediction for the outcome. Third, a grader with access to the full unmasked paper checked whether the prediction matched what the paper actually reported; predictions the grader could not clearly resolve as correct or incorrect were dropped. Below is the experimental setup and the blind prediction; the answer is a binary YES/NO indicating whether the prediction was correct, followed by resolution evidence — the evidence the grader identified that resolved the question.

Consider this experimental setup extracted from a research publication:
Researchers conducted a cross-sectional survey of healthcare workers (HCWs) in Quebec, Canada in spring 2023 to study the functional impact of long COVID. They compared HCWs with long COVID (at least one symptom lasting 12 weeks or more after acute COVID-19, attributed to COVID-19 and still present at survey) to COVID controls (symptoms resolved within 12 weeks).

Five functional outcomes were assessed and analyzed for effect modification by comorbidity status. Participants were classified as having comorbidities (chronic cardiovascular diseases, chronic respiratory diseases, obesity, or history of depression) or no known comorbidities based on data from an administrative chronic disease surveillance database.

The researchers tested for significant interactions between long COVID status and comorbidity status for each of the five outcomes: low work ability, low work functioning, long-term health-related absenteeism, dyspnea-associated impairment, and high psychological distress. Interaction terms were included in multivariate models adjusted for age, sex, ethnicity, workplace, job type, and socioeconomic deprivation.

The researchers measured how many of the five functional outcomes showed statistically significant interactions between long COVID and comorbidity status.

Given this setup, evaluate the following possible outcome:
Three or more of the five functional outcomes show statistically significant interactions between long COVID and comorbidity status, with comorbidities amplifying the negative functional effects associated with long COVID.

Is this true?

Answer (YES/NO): YES